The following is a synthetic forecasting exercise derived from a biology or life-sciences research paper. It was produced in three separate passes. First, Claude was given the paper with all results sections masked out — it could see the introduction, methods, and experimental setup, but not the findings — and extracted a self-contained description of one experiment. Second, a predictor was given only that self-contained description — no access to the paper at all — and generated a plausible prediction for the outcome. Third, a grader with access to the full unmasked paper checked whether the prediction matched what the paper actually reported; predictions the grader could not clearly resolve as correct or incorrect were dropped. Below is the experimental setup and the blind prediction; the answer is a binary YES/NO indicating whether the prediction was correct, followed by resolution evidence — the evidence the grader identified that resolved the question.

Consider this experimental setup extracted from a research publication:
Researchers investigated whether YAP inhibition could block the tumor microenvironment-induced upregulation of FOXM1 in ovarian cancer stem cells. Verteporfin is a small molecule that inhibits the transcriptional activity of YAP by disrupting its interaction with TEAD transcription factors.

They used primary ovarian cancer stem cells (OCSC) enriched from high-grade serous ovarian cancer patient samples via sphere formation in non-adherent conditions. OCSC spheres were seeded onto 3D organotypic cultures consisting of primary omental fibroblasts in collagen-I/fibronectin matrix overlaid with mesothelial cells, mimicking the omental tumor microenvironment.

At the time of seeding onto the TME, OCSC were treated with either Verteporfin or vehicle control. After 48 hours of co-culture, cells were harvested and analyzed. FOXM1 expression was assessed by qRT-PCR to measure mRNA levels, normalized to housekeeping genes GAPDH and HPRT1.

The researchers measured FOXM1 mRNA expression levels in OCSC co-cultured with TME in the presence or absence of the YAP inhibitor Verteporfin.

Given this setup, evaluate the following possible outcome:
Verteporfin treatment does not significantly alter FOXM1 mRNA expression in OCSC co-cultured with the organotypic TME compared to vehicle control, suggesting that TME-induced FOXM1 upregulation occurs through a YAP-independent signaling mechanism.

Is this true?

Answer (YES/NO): NO